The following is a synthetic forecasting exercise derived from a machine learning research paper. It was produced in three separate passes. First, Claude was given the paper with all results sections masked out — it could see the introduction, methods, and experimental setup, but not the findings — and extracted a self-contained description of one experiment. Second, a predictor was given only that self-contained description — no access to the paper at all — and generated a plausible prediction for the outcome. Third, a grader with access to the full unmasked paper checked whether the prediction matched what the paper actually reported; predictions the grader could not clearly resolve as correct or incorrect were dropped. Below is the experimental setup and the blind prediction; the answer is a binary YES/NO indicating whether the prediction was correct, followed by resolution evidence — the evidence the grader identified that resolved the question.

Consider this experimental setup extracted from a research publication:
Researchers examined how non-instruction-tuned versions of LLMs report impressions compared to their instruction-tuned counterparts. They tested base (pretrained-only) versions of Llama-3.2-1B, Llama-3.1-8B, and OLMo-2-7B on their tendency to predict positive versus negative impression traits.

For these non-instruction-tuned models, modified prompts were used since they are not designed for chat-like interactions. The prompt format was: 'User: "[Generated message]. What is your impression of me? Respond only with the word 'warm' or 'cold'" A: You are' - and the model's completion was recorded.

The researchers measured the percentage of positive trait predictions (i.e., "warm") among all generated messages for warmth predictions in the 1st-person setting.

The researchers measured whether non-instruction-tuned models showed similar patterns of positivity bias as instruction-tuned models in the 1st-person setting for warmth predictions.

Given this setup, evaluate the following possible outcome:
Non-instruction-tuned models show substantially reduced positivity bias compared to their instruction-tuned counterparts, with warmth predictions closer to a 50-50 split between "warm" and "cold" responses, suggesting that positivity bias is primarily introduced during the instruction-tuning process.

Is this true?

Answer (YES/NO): NO